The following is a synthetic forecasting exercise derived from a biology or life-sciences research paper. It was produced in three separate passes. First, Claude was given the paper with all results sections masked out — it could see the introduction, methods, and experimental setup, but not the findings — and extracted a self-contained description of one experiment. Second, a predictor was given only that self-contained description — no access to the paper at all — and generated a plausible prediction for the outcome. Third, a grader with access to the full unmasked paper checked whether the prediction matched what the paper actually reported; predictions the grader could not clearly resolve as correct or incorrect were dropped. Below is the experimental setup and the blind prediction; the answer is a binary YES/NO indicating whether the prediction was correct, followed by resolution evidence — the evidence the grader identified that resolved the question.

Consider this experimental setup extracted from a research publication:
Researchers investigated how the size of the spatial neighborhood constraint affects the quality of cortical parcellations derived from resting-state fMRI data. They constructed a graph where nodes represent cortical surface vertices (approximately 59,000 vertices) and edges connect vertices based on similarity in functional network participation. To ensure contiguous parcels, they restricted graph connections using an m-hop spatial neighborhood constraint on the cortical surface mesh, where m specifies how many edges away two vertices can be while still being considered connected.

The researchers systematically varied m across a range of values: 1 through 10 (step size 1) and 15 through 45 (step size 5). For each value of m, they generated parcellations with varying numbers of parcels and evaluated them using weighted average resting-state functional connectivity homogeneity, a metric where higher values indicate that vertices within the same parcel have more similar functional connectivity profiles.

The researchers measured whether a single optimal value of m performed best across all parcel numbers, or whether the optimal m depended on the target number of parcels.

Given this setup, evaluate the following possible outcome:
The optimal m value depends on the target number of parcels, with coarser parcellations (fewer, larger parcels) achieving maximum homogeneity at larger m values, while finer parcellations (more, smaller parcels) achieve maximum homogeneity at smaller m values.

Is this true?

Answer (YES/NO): YES